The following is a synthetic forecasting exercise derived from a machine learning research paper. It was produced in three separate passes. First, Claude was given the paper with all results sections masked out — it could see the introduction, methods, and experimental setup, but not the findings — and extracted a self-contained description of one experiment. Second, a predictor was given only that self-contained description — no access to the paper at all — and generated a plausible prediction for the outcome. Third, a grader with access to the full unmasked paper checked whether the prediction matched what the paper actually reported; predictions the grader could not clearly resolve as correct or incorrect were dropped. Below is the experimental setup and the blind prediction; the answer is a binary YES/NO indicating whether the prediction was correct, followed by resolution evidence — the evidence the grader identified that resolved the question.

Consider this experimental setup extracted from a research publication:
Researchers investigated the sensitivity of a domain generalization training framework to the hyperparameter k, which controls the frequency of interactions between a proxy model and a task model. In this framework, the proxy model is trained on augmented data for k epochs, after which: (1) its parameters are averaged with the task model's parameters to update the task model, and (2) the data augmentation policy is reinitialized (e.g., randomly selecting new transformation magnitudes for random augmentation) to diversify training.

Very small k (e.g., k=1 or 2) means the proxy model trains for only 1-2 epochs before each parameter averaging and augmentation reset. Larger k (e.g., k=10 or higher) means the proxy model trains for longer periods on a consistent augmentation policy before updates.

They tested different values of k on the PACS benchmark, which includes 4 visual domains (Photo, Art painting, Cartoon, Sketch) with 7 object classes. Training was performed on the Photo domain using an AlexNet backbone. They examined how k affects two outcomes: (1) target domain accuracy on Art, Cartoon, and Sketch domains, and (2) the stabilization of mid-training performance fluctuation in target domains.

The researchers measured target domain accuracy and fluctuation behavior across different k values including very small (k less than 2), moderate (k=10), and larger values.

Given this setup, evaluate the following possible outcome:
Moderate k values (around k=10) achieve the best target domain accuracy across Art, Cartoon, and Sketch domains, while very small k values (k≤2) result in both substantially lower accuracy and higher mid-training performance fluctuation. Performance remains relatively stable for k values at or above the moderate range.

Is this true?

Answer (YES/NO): NO